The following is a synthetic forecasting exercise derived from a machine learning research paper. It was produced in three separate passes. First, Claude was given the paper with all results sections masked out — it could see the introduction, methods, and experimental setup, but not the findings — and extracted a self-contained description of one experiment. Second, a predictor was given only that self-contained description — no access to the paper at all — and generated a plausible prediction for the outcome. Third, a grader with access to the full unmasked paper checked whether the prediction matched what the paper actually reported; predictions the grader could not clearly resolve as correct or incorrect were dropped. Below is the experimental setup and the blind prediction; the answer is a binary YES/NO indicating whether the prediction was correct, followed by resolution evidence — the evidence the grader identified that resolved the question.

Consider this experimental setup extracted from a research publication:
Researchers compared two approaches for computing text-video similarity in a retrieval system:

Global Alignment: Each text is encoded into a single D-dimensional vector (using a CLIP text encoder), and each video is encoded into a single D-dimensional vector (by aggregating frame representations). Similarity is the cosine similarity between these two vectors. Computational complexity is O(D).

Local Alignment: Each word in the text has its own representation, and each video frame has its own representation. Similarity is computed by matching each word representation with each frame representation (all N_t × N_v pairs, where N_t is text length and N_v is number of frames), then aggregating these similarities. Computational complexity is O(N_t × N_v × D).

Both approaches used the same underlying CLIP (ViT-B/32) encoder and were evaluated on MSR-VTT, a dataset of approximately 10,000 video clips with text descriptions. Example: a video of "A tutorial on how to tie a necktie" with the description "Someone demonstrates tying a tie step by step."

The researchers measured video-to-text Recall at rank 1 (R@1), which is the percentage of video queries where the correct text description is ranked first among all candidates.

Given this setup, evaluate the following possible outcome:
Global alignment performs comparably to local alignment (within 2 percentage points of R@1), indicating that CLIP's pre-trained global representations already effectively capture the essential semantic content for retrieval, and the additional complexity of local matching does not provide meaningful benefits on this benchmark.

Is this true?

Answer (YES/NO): YES